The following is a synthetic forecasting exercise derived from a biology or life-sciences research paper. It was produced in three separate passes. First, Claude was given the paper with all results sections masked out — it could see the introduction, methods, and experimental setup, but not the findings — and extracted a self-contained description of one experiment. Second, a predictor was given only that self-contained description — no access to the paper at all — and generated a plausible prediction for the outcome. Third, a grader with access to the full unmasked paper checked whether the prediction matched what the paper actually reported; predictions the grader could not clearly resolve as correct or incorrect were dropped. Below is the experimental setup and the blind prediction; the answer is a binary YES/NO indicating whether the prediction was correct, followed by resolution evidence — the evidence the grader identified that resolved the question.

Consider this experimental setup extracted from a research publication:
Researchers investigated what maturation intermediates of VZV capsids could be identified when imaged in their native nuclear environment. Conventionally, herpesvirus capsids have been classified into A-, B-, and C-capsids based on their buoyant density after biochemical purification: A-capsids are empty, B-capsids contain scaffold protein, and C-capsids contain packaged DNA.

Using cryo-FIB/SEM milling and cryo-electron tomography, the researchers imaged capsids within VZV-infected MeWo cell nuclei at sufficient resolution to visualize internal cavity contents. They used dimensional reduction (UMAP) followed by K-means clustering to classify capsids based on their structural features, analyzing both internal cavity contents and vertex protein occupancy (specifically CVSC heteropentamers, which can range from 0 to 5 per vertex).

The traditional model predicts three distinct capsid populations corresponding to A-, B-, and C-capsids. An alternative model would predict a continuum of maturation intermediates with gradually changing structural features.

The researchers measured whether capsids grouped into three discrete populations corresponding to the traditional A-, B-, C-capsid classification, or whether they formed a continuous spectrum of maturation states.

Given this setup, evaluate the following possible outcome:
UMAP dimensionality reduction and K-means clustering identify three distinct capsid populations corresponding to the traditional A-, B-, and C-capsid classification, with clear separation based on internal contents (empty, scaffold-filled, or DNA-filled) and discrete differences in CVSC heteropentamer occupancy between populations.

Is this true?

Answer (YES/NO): NO